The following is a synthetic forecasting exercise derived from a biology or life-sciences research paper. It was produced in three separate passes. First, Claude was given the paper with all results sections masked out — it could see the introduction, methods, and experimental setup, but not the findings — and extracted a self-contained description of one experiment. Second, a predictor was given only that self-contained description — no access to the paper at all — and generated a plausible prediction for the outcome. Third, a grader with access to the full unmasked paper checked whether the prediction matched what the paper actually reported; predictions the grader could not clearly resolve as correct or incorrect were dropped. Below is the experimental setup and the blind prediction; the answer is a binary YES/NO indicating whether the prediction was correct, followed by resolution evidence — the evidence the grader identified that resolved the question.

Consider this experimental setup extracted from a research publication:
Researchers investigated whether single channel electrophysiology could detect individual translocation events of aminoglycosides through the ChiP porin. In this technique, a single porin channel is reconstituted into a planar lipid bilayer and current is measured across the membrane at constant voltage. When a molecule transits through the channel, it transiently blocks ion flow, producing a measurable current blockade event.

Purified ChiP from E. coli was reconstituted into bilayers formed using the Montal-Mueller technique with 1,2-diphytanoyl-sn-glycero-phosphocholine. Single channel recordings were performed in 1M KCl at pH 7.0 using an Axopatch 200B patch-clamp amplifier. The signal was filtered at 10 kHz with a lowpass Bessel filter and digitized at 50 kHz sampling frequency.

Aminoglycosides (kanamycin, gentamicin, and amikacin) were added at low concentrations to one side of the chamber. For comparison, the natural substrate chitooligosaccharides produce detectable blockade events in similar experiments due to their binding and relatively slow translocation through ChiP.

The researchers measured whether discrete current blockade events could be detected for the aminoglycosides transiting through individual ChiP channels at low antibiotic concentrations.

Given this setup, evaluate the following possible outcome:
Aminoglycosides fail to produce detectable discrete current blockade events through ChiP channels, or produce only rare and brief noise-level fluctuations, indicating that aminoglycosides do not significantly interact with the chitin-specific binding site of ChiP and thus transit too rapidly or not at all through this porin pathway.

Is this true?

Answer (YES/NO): NO